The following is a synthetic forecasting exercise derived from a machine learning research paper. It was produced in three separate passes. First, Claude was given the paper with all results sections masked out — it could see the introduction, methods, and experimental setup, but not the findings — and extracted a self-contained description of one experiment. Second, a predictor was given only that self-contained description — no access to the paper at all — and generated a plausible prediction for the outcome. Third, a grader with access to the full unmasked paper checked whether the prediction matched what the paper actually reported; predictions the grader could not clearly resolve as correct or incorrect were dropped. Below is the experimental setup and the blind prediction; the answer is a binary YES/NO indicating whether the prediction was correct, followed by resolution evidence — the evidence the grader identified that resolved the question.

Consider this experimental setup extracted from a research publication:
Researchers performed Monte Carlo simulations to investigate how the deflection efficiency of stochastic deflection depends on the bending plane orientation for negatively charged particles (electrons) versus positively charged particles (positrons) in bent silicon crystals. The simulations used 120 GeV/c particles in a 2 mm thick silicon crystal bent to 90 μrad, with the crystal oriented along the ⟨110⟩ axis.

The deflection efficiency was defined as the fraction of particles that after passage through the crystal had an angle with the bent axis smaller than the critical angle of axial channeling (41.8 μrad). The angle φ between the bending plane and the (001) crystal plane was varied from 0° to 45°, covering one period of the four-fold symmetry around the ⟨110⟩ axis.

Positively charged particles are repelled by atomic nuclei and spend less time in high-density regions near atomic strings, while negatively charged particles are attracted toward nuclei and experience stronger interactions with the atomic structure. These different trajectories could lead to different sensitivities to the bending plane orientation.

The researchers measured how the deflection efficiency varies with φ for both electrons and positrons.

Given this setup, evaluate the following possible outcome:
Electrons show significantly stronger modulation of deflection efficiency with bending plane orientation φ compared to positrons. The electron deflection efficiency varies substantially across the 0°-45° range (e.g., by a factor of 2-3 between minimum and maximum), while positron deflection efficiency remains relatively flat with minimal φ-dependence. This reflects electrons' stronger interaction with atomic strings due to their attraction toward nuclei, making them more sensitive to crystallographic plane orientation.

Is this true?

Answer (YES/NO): NO